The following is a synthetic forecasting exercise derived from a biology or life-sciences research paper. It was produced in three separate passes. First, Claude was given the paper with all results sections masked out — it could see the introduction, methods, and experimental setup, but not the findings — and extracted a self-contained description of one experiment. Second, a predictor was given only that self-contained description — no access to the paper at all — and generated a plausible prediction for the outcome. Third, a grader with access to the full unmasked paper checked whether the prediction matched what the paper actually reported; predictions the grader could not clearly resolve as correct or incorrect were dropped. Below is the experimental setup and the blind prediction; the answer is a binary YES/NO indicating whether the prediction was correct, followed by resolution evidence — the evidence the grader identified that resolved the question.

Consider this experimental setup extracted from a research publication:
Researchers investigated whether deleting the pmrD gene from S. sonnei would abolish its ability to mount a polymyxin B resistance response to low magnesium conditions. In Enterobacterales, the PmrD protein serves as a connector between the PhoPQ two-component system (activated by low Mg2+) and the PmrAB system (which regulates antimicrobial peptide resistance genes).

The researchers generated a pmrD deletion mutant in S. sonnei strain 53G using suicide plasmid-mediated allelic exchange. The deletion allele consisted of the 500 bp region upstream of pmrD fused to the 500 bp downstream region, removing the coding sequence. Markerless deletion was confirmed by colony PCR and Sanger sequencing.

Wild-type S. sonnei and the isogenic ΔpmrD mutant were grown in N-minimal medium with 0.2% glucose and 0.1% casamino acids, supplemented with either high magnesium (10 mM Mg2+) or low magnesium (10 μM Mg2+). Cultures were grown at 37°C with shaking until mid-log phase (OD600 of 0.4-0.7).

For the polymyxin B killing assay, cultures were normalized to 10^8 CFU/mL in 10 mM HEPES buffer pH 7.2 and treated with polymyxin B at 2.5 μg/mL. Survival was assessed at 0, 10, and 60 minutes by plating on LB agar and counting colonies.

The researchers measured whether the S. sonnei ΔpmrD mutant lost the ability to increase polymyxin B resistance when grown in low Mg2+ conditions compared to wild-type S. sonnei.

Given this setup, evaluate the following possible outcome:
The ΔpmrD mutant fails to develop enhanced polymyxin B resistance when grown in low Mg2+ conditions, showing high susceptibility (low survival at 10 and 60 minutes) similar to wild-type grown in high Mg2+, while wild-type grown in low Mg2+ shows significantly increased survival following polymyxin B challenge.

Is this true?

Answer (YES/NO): YES